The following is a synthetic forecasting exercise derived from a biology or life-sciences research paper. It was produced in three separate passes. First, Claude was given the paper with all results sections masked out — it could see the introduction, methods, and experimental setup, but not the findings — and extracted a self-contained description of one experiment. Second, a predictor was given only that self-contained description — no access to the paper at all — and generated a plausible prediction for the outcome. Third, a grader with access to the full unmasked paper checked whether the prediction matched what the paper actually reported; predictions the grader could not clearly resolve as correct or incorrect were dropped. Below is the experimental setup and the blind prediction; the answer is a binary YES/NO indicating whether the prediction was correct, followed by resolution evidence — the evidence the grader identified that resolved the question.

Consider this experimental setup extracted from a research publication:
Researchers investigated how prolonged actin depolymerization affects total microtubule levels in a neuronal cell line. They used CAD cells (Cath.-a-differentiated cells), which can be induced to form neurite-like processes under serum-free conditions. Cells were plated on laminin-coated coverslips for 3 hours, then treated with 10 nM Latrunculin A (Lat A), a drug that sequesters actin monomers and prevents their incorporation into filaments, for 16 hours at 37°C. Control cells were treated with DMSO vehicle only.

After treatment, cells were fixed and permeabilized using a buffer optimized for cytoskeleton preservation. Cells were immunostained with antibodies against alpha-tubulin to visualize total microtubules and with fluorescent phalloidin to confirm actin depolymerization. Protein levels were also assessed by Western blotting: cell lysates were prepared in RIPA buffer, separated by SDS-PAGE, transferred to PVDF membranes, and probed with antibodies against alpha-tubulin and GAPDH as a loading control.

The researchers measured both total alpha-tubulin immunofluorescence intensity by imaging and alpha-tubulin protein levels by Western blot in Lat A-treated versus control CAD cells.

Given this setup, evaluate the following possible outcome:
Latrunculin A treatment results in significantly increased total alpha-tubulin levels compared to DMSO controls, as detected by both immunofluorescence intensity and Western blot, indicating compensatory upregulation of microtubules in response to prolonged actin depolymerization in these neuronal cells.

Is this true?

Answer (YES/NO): NO